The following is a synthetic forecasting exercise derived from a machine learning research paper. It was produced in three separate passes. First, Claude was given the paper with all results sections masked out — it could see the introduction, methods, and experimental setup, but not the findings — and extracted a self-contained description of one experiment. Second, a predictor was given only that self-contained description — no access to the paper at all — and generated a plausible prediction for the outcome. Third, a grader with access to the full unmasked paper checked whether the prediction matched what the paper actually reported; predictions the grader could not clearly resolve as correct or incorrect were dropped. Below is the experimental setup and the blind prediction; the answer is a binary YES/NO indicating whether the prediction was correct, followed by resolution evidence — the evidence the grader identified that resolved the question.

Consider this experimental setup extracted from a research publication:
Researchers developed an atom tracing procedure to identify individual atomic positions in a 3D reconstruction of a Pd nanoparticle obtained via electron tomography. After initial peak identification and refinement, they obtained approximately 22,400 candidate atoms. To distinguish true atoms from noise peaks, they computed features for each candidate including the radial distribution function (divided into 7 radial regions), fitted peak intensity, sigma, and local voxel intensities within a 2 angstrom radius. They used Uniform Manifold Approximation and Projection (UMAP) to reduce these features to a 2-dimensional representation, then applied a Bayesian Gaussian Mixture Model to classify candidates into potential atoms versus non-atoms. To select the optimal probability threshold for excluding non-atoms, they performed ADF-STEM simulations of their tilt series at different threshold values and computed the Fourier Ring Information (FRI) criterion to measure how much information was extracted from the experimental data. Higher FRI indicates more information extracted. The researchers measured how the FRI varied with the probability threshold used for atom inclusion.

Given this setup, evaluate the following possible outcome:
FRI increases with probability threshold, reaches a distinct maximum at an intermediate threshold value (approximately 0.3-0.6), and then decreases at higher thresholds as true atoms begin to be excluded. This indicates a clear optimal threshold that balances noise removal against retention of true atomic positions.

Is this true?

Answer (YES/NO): NO